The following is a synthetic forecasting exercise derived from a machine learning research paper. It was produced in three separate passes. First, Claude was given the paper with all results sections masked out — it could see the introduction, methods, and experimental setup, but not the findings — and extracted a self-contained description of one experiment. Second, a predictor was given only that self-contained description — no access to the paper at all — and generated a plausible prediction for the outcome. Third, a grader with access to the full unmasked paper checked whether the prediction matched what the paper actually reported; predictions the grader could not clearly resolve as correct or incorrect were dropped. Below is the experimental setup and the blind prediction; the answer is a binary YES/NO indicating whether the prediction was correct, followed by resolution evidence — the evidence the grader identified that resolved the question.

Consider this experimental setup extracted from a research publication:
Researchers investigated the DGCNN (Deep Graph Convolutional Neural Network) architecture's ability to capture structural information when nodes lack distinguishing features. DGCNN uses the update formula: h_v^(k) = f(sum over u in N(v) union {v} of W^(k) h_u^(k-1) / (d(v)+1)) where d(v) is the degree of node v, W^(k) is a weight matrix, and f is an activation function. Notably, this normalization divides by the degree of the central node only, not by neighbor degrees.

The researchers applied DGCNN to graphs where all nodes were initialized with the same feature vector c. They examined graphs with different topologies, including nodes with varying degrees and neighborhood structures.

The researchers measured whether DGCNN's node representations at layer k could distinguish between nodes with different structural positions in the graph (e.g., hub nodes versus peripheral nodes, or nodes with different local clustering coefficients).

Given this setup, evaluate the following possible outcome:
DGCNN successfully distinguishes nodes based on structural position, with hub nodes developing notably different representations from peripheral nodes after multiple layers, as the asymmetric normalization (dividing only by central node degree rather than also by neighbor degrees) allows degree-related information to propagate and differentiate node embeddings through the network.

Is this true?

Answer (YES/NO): NO